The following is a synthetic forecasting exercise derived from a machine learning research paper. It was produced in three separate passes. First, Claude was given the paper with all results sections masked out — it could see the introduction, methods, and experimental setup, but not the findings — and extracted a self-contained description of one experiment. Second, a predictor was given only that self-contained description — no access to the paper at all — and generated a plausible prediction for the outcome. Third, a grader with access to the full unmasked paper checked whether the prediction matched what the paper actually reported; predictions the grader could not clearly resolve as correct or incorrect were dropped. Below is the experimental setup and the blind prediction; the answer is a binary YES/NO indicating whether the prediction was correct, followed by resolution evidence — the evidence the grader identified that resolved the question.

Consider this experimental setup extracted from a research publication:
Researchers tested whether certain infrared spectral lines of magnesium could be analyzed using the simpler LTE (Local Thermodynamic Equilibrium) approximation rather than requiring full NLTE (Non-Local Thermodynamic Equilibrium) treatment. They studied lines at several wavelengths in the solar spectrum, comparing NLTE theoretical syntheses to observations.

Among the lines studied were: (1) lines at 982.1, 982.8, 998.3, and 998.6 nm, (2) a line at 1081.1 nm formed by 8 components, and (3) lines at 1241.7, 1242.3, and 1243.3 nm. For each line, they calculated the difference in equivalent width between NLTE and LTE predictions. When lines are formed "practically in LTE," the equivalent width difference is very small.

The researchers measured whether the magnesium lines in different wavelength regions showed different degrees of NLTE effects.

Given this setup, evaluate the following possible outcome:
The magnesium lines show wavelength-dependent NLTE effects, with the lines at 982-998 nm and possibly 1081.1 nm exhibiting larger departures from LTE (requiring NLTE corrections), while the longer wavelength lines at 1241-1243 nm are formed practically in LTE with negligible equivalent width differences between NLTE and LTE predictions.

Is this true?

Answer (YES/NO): NO